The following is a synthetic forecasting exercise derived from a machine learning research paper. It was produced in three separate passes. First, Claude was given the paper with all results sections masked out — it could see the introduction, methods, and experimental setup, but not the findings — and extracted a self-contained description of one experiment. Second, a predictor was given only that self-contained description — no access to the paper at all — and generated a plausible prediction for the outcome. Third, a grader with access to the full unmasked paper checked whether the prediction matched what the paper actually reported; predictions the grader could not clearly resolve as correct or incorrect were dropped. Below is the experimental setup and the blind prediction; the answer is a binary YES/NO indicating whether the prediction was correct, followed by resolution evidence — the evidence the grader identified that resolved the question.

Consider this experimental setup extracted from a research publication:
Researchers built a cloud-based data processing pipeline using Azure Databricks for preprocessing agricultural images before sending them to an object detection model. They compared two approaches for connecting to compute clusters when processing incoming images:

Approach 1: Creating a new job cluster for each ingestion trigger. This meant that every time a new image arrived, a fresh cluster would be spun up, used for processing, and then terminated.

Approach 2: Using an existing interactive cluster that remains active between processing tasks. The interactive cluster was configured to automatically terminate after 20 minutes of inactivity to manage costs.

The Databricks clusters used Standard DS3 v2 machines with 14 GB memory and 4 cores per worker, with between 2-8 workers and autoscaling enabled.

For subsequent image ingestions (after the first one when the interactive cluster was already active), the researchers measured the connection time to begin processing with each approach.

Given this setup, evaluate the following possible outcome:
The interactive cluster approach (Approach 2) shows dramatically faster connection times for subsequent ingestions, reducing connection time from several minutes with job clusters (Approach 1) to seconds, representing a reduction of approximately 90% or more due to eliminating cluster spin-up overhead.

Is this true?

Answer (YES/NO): YES